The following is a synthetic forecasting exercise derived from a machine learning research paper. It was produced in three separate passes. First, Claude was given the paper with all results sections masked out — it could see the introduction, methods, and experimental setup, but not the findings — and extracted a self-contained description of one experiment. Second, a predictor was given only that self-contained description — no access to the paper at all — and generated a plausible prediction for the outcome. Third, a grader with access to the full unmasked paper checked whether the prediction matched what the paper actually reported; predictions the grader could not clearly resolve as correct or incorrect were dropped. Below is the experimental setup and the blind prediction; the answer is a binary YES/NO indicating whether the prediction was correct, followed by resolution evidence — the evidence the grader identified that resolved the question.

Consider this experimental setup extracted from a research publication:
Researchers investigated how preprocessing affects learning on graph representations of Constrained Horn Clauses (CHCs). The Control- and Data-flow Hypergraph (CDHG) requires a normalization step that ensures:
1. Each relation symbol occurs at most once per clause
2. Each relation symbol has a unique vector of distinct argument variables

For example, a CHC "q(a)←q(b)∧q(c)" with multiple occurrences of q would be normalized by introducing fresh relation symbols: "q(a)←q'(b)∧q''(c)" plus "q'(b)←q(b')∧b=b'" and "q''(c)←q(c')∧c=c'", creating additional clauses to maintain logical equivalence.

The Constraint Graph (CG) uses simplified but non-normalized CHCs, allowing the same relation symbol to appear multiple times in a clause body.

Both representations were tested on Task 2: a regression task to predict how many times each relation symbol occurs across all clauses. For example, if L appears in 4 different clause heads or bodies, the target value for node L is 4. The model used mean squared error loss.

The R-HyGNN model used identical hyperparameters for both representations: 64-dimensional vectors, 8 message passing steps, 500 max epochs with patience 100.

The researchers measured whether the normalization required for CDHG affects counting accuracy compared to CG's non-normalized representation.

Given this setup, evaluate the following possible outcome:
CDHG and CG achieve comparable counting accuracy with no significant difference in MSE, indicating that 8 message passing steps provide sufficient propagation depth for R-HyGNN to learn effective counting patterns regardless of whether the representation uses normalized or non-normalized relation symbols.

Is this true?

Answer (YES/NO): NO